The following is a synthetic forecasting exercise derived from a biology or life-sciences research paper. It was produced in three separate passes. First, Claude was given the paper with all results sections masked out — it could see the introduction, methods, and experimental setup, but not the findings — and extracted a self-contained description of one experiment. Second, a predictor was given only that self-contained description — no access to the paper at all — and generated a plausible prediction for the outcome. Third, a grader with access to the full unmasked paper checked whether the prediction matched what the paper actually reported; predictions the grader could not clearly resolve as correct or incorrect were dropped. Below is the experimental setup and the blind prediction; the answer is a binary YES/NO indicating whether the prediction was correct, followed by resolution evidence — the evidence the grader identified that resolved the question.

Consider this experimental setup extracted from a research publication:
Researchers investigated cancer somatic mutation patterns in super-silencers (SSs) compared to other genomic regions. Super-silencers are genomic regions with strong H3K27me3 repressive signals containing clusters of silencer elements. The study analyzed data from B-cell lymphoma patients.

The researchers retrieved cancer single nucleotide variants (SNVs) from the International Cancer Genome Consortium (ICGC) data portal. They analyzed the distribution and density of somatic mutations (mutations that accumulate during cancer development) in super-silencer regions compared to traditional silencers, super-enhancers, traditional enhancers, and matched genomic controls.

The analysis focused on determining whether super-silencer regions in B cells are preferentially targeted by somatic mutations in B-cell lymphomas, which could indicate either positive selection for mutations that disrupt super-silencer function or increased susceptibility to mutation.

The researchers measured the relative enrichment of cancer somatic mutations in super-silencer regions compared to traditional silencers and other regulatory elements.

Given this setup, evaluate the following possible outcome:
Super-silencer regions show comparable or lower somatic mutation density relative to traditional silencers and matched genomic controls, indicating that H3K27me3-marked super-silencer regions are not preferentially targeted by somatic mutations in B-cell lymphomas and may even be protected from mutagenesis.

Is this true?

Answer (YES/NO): NO